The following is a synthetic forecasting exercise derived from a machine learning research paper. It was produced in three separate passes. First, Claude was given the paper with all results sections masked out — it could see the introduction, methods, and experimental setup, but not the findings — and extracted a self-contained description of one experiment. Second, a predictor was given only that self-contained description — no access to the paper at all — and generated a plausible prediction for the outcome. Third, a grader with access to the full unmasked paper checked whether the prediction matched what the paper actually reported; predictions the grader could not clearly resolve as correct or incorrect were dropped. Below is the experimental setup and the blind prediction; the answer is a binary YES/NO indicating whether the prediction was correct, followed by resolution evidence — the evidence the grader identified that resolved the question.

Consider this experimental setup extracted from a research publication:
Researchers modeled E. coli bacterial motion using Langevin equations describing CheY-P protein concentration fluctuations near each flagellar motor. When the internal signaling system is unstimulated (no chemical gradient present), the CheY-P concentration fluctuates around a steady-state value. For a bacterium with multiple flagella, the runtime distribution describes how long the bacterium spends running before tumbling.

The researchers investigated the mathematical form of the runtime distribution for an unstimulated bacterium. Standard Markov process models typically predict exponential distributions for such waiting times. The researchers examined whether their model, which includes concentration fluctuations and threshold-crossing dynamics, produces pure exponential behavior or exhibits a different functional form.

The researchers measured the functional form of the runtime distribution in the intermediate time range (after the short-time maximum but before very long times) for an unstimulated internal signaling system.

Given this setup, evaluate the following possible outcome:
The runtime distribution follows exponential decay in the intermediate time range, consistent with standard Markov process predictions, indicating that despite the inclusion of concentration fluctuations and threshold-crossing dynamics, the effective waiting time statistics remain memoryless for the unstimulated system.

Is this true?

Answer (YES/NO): NO